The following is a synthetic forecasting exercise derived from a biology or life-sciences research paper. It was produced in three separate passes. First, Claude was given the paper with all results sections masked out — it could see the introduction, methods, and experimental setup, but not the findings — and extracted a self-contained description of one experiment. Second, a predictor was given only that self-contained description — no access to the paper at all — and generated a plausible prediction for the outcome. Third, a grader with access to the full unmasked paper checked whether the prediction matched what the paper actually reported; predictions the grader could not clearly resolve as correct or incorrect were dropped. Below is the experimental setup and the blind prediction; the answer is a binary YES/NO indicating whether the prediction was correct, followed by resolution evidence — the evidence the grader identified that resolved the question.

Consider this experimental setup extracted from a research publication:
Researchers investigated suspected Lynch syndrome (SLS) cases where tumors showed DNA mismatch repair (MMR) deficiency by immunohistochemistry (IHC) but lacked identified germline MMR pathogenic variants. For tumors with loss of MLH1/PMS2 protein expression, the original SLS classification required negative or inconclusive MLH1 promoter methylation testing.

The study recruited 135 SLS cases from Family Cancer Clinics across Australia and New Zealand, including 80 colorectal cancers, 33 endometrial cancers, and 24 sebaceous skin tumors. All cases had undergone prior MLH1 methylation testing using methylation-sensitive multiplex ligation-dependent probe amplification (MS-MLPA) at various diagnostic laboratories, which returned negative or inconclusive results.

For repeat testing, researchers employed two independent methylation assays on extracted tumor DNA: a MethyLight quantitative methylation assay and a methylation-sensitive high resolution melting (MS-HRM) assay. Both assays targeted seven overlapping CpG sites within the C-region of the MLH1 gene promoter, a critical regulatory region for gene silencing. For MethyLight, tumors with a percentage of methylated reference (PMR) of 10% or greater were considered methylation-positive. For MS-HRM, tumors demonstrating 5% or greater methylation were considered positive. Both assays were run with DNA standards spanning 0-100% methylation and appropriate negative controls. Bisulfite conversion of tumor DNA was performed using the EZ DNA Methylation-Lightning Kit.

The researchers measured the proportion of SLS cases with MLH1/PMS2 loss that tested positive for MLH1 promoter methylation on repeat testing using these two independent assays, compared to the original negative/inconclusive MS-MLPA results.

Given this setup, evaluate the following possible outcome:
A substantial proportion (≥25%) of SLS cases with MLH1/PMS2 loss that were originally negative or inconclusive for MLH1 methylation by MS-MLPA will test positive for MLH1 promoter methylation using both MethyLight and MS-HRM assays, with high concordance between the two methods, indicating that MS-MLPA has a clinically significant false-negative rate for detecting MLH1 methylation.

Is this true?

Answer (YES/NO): NO